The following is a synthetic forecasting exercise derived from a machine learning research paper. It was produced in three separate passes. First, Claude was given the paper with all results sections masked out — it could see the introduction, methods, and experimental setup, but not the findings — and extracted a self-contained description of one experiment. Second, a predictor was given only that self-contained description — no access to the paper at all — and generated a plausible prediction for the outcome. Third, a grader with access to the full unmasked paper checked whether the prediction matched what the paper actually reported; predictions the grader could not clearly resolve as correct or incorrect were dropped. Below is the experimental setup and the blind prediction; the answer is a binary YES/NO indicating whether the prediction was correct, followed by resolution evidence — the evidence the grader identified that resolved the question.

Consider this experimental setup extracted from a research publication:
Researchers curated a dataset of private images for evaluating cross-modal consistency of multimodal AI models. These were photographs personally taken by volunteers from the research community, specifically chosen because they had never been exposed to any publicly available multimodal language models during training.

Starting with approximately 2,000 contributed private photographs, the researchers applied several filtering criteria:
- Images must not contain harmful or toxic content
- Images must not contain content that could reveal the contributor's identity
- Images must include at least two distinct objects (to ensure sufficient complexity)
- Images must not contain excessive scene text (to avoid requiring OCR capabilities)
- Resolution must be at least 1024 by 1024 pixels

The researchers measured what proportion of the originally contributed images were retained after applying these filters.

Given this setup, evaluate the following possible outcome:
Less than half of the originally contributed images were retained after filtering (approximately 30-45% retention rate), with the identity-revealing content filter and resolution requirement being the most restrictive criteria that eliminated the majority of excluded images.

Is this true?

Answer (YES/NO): NO